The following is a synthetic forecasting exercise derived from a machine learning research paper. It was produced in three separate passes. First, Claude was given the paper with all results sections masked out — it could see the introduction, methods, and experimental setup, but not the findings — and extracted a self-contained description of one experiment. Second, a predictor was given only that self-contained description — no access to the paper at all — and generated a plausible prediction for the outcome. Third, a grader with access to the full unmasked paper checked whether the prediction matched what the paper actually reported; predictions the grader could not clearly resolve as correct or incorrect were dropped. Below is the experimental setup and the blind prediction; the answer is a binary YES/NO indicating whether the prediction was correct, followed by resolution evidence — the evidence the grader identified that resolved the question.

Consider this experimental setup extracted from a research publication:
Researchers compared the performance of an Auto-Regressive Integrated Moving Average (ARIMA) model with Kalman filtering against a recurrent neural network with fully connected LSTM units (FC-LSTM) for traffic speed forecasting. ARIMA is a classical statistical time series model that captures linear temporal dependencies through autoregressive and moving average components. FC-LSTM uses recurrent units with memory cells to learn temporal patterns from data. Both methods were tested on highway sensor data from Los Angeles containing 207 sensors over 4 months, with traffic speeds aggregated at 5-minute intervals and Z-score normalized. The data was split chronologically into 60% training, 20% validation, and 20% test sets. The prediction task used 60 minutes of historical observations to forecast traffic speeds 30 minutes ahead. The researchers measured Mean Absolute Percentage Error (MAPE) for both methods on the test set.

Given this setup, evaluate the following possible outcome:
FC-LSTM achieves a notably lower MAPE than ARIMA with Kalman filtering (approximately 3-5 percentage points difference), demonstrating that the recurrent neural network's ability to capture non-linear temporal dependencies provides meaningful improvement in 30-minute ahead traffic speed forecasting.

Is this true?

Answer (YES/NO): NO